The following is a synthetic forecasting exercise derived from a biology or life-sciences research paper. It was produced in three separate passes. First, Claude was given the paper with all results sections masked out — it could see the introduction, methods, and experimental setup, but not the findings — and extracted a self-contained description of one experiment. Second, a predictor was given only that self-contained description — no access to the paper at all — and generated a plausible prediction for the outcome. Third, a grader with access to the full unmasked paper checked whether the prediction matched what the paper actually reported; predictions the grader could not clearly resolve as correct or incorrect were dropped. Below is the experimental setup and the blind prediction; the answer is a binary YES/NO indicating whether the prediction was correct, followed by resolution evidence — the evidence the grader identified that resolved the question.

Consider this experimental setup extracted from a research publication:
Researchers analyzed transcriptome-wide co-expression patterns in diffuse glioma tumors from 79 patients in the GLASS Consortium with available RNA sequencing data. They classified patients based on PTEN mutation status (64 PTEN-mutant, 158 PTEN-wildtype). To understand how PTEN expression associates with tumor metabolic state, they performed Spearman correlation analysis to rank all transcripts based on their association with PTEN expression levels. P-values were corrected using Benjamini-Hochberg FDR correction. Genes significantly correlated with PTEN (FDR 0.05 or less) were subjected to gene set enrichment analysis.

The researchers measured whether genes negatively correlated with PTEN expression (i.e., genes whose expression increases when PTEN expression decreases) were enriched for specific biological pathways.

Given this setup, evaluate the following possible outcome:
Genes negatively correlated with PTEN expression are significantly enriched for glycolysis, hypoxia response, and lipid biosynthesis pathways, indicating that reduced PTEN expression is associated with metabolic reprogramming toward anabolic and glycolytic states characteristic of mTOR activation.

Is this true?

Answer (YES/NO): NO